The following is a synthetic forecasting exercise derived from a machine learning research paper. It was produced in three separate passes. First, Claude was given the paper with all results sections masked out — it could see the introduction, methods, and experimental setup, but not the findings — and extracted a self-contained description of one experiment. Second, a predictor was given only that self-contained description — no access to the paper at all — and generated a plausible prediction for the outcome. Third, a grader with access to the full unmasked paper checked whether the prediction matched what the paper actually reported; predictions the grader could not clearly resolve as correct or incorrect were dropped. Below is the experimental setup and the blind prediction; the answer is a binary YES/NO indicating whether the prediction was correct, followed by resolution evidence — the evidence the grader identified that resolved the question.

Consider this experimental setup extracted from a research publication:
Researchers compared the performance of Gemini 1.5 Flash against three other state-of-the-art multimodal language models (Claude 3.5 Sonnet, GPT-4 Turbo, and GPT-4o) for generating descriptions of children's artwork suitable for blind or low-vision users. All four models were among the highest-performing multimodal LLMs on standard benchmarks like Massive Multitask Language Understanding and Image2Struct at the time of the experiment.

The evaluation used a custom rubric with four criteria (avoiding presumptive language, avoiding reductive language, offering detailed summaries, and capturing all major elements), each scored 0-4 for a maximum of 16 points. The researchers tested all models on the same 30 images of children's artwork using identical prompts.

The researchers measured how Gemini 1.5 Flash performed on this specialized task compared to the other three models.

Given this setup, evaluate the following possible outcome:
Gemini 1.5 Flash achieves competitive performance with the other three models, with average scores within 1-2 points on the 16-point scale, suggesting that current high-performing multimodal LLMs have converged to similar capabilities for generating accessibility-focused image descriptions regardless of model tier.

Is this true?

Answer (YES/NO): NO